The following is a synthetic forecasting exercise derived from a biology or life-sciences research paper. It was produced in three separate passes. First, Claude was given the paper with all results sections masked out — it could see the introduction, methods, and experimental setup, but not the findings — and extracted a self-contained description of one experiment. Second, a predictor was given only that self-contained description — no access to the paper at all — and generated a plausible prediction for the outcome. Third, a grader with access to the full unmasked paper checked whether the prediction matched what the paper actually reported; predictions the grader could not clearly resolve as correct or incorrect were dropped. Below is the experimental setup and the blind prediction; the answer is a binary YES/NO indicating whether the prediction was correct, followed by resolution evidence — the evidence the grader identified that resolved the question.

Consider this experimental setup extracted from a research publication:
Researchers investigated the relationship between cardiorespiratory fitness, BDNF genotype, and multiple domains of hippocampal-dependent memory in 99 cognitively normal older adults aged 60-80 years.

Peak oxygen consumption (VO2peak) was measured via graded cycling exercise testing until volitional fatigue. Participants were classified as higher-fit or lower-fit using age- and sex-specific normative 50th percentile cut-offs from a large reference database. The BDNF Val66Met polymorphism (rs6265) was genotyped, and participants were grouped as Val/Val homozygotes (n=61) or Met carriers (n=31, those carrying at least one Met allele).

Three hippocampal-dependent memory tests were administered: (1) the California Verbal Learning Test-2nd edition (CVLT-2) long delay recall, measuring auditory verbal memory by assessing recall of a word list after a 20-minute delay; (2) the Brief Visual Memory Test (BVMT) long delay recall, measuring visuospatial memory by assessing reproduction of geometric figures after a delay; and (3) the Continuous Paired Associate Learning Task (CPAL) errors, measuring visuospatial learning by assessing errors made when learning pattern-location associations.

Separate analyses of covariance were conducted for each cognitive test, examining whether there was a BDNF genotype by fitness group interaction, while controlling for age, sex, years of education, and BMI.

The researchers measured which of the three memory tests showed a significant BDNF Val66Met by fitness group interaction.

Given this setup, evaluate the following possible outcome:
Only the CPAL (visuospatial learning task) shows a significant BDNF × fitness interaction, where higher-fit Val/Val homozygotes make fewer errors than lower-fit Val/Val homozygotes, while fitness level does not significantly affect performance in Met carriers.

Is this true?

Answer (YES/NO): NO